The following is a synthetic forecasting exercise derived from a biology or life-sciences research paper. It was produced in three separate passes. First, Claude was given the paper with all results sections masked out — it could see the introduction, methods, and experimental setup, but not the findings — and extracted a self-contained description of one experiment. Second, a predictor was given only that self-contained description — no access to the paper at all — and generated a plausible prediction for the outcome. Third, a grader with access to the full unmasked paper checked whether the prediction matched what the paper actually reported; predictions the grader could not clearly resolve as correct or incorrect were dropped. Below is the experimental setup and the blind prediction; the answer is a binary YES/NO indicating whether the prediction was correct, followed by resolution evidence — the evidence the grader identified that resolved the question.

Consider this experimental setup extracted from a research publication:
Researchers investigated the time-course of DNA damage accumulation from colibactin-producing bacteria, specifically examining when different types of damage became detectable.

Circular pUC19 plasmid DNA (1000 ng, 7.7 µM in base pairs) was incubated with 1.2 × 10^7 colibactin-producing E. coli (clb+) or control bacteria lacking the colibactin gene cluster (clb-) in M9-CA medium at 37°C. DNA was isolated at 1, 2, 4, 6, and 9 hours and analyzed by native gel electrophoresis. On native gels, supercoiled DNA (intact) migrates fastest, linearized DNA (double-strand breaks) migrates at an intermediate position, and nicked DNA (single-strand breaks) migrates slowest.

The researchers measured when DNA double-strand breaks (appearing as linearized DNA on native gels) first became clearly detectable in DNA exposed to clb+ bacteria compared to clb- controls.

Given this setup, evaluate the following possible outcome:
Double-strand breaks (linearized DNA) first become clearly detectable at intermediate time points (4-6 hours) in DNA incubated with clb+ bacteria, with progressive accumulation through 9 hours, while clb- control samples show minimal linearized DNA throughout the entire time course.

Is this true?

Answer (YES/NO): YES